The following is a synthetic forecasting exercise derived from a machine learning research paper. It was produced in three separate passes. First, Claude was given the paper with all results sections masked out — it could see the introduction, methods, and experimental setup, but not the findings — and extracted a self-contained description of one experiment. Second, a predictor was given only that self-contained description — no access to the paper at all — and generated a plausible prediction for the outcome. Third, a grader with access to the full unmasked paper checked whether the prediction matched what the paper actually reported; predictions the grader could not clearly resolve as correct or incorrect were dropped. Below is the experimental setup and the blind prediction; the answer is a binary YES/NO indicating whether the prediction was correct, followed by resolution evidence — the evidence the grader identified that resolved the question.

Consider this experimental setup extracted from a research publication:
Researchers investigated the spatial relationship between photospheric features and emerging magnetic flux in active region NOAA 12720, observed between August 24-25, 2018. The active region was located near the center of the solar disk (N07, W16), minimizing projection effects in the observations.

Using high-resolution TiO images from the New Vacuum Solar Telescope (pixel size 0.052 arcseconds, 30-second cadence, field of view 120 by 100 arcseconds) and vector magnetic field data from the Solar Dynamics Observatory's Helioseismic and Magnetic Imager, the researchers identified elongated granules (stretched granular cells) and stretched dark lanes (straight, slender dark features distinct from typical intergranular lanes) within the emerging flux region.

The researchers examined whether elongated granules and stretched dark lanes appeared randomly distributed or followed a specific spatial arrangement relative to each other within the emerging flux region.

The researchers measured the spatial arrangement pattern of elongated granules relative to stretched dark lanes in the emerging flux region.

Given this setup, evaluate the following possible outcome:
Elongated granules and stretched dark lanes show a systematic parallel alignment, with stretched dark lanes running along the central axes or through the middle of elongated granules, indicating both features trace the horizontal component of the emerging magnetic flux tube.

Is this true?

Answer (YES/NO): NO